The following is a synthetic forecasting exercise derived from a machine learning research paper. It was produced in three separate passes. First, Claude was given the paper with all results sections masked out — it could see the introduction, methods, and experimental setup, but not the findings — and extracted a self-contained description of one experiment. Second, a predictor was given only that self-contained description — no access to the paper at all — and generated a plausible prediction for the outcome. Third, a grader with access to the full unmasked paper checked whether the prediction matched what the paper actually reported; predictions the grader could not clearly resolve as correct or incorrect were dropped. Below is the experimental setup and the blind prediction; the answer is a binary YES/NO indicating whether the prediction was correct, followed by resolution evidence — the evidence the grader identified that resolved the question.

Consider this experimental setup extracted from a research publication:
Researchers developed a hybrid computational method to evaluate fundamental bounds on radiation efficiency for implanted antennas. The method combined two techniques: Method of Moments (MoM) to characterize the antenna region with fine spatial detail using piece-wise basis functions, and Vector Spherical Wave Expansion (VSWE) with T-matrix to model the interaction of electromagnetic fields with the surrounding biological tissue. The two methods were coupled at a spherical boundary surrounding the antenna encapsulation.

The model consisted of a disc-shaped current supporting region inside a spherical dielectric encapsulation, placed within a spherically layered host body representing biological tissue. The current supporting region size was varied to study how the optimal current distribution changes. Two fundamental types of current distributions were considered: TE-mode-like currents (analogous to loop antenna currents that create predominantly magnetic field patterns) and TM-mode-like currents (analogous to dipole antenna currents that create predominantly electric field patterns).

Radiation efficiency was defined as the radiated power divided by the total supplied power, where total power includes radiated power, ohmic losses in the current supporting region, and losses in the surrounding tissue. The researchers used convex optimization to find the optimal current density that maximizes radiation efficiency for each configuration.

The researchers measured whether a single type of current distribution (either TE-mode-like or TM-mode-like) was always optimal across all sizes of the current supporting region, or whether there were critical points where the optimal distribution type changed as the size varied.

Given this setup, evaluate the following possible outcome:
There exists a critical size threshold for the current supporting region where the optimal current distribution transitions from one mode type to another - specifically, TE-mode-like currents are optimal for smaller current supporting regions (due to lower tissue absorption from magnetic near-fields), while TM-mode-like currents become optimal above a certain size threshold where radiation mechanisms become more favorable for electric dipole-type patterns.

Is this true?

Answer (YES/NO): NO